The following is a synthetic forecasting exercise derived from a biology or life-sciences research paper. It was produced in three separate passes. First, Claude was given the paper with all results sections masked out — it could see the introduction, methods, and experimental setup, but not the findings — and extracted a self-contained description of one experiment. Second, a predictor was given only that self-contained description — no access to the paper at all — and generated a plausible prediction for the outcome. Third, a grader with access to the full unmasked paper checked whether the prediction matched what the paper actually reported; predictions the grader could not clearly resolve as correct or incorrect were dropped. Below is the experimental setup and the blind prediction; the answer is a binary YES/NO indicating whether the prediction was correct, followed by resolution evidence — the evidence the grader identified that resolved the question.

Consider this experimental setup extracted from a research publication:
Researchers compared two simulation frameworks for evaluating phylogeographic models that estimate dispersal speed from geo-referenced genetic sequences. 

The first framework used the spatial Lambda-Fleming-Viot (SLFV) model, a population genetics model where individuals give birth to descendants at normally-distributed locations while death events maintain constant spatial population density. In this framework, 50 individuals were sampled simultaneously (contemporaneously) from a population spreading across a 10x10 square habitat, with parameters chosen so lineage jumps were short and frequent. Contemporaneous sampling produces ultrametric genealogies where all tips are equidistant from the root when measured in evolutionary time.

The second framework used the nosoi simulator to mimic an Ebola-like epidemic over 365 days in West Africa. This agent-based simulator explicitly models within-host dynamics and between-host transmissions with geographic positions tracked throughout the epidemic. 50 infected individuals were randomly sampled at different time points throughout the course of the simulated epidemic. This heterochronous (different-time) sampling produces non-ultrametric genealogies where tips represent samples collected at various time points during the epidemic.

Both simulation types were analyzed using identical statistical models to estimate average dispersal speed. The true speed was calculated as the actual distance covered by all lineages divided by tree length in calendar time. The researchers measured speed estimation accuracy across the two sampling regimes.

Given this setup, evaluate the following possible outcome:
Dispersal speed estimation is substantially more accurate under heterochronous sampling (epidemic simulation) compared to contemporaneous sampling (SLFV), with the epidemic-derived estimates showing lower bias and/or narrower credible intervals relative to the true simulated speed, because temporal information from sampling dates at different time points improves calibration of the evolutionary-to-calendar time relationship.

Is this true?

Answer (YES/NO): YES